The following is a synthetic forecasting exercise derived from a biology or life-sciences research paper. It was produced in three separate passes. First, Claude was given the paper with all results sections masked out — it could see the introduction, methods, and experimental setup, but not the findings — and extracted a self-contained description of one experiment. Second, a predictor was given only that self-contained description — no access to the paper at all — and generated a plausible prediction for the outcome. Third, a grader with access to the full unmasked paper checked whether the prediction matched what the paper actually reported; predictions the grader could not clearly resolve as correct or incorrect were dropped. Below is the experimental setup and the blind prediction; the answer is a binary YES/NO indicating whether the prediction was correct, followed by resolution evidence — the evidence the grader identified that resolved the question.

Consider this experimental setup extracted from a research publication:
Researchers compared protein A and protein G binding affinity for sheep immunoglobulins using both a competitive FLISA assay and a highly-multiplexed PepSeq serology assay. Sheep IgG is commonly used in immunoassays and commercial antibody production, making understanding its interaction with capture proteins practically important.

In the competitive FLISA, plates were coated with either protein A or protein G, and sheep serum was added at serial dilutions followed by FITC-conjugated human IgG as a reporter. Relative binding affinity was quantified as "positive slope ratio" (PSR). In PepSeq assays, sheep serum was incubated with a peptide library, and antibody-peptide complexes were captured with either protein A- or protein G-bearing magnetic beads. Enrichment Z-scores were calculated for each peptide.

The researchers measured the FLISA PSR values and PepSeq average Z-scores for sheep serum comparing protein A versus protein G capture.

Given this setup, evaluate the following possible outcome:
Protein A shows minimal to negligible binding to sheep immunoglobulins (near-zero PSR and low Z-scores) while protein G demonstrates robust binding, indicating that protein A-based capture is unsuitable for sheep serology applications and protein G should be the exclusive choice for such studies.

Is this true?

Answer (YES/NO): NO